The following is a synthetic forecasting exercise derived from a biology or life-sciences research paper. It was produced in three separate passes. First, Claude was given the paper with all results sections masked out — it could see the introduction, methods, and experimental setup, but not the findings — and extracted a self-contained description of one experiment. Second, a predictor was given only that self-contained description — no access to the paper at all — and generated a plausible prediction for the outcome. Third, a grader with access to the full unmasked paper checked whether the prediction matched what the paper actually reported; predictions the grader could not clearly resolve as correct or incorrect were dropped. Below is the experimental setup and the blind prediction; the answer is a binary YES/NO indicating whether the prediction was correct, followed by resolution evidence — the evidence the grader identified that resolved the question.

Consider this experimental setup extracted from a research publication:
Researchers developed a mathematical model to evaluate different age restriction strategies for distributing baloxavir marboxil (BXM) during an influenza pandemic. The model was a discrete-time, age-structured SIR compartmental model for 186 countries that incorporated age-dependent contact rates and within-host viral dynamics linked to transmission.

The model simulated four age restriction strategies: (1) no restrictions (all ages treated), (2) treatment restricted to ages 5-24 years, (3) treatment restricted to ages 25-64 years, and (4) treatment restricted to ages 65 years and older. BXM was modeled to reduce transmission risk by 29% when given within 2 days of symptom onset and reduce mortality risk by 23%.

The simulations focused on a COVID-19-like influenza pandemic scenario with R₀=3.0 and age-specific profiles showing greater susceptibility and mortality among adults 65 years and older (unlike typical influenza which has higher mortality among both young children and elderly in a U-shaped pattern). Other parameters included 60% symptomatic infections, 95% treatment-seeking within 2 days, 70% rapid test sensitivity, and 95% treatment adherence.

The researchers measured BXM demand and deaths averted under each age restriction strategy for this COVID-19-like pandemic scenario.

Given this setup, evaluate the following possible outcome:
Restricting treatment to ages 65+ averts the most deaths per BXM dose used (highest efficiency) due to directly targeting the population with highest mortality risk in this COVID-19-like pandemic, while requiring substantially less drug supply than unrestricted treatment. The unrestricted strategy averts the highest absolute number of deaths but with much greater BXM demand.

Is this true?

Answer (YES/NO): NO